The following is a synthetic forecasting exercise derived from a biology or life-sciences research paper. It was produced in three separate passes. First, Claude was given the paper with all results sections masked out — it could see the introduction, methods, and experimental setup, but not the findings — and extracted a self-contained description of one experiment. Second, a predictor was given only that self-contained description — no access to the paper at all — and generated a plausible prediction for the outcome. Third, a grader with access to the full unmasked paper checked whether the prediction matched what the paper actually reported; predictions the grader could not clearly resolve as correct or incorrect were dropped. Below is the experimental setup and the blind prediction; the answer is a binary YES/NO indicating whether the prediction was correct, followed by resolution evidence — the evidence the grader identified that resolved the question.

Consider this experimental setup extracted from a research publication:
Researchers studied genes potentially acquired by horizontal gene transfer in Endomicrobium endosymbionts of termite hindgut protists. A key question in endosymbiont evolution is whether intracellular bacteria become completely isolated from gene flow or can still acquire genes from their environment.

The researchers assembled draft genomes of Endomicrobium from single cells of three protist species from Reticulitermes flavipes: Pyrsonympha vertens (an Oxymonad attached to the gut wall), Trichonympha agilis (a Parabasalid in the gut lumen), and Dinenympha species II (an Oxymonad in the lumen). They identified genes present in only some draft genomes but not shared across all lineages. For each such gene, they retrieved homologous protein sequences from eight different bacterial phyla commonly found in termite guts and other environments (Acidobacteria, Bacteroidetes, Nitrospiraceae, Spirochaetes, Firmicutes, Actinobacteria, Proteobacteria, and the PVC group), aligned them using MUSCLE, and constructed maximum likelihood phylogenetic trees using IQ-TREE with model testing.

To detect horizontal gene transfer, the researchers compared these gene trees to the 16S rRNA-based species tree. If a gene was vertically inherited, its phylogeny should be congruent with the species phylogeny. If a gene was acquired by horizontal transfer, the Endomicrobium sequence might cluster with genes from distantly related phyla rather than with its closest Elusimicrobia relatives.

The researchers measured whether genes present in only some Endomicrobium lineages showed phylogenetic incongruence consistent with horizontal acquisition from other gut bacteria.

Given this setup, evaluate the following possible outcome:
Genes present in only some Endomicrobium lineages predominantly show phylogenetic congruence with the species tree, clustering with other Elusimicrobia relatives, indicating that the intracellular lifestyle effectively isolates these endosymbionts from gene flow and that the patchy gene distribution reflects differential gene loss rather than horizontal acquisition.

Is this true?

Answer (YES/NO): NO